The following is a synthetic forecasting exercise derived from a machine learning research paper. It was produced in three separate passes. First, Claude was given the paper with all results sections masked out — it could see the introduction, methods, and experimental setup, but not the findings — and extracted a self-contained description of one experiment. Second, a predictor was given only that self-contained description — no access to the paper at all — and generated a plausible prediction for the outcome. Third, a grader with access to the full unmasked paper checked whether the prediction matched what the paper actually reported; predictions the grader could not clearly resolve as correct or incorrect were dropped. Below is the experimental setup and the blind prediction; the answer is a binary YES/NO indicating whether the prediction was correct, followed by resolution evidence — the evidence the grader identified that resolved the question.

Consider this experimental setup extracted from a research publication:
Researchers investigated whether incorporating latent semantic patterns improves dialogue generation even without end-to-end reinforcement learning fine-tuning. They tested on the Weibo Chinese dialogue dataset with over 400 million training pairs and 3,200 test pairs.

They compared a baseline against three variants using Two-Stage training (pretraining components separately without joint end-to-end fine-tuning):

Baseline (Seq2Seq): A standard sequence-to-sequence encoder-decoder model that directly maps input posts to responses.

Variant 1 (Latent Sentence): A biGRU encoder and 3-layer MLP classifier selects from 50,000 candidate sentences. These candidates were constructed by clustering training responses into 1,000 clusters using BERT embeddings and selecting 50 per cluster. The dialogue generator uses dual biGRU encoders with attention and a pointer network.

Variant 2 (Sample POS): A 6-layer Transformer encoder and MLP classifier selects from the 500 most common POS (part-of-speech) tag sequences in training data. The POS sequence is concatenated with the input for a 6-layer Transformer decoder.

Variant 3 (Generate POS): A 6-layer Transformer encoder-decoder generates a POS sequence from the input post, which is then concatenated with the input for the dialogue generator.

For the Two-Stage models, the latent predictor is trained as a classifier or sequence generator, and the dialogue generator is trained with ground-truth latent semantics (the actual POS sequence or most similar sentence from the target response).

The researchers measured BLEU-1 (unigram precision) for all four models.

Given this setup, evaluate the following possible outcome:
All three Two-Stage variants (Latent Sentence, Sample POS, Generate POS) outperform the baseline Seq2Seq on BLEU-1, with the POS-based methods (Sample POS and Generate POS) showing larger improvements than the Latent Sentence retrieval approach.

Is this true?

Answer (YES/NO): NO